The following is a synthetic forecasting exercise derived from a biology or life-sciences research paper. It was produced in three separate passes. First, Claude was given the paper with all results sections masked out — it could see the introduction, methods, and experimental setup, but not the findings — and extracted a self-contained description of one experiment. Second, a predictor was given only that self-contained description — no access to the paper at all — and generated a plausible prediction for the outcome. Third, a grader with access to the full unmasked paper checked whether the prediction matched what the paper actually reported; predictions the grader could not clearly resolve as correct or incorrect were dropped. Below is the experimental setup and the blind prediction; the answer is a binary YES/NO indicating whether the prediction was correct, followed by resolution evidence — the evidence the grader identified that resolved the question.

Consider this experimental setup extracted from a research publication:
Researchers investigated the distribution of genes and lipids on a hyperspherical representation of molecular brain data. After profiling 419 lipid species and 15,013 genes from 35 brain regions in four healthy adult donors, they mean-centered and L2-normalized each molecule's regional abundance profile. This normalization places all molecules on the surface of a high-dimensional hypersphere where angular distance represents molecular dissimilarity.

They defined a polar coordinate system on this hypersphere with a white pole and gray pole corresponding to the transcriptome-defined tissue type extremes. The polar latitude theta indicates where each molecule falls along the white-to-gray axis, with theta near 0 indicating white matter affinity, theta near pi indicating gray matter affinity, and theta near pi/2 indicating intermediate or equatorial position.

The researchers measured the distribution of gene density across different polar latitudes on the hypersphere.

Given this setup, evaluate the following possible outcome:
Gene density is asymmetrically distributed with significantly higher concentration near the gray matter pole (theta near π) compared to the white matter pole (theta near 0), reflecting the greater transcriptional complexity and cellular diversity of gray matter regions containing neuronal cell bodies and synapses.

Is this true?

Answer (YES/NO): NO